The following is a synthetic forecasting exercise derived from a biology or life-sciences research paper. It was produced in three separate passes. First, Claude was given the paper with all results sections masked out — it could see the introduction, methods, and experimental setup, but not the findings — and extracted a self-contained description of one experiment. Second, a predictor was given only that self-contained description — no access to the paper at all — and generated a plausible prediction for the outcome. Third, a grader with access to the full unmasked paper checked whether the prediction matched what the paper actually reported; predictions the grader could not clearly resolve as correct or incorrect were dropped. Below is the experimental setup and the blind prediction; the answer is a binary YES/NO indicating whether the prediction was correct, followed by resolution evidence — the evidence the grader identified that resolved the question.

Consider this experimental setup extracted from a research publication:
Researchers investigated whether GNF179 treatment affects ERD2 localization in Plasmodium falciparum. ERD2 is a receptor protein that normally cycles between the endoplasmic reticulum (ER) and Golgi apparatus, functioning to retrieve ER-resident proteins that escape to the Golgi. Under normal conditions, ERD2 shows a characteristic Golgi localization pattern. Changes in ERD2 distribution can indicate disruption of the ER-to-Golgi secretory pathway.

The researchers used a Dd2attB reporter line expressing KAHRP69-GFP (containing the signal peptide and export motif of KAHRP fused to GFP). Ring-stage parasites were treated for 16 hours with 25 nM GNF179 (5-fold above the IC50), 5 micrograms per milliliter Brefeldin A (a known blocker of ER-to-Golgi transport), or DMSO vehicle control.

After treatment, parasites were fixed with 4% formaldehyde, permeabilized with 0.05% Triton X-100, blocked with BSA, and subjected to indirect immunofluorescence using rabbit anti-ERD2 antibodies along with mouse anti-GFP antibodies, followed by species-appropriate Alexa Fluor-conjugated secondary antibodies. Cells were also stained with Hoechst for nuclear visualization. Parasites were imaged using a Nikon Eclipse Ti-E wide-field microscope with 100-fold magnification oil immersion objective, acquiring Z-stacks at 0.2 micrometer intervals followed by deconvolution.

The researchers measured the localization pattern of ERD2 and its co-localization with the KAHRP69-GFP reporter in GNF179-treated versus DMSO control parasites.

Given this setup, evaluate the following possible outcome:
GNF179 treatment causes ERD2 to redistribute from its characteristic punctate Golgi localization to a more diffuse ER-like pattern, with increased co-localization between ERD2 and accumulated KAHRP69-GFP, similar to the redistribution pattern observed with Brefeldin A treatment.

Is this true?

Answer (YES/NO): NO